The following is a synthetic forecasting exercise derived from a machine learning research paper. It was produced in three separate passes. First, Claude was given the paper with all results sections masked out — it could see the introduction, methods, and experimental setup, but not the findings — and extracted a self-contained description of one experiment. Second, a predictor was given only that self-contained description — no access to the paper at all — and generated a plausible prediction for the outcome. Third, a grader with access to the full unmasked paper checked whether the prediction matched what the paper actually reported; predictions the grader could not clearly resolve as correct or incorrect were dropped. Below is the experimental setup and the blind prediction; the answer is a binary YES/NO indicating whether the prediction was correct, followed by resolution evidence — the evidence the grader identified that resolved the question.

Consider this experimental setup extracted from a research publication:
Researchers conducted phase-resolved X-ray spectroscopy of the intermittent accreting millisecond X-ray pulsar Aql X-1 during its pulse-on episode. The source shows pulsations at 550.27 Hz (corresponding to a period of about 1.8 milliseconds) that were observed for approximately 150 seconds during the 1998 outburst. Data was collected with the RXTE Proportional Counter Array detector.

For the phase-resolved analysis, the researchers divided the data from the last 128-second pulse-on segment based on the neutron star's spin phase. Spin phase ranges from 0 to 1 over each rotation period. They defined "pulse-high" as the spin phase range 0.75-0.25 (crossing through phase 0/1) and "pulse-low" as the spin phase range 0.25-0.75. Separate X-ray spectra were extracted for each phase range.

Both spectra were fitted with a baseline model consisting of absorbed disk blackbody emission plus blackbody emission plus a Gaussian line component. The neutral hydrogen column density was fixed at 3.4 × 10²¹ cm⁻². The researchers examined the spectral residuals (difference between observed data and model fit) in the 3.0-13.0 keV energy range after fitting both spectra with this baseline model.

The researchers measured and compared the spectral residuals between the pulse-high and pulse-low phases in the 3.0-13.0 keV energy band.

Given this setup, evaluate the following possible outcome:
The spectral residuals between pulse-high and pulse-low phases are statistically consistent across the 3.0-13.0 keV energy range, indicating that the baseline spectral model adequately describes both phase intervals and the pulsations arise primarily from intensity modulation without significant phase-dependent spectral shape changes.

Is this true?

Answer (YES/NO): NO